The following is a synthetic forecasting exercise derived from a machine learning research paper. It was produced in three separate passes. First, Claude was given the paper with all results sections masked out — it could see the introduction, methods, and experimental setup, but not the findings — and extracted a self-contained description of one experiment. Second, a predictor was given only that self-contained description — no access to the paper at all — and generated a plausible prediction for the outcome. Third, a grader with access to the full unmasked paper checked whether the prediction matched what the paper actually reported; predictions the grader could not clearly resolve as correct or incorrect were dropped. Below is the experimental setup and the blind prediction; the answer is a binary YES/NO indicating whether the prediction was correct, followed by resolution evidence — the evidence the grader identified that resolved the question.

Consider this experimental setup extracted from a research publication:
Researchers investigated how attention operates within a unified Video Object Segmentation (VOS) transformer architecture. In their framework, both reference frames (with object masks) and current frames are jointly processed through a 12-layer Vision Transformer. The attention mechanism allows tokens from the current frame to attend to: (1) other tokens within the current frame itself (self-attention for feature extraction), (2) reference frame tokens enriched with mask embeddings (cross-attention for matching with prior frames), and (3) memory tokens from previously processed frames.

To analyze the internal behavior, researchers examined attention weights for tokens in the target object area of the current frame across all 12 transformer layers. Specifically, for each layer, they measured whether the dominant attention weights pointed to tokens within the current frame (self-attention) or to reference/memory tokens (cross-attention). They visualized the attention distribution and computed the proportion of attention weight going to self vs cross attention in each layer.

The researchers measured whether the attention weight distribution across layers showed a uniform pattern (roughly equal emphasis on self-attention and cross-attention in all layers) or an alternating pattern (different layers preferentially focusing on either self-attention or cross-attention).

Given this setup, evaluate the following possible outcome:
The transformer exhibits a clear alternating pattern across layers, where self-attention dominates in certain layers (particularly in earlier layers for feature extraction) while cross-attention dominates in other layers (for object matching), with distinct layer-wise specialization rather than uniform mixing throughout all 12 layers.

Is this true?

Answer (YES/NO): NO